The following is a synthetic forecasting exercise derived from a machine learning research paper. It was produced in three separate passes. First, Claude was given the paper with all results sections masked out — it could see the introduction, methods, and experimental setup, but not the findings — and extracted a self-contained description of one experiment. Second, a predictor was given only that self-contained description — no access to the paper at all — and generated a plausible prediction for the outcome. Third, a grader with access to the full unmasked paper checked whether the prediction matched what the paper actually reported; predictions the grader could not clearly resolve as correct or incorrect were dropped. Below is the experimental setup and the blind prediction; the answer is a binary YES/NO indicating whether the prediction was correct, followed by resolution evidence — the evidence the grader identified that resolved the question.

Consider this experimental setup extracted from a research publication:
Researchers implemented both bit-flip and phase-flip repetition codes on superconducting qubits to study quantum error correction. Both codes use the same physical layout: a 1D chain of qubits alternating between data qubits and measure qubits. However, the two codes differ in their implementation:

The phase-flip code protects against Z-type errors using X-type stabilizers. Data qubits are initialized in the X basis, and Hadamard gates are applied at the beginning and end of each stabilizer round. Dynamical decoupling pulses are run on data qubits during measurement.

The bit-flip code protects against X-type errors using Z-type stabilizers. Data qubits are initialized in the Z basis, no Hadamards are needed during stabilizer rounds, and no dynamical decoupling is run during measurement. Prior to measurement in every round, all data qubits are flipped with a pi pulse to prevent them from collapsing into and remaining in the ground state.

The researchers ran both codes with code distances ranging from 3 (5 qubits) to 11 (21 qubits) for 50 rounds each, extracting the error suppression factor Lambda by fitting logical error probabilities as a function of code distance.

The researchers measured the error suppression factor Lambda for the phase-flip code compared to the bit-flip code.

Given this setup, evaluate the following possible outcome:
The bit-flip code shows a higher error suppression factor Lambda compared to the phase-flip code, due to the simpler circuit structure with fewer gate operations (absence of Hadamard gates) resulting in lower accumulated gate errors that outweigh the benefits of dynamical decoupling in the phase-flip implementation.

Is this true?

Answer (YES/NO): NO